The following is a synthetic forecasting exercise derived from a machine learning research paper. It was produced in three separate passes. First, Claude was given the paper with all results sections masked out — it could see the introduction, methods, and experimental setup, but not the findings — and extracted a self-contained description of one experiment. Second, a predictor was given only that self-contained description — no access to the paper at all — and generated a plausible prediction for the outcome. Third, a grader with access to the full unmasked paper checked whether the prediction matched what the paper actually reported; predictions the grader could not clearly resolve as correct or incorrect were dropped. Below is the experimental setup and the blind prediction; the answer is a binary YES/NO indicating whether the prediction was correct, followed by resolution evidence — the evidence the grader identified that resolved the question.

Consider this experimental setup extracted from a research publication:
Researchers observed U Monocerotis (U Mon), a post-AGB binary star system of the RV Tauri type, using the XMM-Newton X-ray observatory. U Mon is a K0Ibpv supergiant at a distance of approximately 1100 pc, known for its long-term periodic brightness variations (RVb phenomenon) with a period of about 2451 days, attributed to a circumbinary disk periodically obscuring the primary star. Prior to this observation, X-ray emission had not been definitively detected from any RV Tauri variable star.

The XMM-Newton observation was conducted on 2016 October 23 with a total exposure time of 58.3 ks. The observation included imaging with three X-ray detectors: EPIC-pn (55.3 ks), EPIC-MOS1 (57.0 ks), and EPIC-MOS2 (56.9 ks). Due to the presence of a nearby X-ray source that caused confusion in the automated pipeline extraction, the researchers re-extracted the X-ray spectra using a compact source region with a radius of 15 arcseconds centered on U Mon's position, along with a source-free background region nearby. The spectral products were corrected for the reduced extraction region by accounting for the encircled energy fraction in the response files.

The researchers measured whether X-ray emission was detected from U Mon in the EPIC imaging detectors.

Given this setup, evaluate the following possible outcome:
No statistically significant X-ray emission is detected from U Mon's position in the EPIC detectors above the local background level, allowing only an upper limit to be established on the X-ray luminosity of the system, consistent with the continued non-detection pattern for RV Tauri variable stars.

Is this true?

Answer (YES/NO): NO